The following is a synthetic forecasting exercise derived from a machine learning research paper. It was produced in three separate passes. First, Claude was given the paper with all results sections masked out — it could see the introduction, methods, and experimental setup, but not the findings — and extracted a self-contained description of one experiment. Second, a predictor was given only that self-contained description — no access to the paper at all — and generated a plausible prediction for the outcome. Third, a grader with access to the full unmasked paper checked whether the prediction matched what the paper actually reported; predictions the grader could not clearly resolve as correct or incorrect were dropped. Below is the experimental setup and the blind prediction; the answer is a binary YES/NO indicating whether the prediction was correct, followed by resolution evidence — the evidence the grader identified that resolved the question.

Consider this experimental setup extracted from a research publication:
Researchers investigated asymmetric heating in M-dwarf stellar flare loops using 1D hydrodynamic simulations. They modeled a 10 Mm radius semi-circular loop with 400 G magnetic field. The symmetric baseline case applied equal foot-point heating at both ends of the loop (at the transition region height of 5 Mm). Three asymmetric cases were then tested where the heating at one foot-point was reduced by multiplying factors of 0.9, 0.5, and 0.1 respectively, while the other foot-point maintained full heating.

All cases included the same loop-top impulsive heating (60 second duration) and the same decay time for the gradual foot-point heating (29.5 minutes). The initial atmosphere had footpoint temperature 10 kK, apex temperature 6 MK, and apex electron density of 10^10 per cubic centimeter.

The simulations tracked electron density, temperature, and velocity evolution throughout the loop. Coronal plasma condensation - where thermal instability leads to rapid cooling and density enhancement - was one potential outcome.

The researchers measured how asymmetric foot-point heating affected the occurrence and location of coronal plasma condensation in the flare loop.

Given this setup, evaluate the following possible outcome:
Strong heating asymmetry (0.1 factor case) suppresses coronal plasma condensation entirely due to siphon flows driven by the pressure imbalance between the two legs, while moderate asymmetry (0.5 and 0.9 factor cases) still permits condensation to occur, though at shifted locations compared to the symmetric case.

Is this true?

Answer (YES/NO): NO